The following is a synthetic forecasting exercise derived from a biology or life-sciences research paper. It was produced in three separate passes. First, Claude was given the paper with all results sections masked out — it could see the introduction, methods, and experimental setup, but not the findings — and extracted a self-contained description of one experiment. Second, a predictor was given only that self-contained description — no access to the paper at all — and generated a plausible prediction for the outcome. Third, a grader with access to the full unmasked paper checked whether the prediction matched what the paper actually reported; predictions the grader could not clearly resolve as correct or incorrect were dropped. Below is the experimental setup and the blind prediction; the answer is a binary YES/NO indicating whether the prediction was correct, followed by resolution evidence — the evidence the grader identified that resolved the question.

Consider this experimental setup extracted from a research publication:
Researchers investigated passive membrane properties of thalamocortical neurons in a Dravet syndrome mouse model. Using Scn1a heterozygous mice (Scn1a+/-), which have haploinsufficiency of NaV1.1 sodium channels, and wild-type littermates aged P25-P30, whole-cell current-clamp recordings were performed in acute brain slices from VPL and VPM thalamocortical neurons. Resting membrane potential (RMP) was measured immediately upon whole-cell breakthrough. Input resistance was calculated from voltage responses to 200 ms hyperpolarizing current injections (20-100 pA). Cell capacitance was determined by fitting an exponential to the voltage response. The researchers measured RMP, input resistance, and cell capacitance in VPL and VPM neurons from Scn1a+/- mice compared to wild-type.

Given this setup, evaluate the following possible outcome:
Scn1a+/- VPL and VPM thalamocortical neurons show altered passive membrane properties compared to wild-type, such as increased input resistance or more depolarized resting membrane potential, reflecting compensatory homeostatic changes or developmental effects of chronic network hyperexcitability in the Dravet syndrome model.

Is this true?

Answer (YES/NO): NO